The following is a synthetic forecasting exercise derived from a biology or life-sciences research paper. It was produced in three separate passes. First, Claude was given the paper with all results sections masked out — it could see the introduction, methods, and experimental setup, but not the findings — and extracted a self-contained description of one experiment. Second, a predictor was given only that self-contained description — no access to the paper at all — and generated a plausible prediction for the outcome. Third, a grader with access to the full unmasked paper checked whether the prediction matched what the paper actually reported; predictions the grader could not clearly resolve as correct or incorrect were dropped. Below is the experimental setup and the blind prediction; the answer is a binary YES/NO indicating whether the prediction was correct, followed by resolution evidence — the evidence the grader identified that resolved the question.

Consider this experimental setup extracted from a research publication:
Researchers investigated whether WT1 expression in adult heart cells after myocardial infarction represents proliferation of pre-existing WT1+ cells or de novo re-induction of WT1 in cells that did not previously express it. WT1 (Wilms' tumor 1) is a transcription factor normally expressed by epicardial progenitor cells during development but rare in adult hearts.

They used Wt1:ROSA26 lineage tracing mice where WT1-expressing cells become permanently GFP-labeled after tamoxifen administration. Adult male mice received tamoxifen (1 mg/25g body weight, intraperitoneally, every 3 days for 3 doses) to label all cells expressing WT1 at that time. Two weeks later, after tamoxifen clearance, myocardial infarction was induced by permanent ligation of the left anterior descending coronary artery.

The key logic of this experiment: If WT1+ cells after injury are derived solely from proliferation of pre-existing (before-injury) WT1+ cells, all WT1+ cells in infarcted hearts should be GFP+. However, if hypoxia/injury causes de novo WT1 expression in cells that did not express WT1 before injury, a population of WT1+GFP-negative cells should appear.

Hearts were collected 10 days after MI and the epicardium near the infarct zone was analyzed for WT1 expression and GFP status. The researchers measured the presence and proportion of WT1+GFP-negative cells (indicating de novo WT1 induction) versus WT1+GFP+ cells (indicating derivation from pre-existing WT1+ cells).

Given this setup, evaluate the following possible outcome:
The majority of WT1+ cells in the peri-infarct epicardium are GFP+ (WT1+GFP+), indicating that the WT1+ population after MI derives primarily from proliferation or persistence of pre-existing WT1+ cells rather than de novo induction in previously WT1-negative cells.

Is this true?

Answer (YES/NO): NO